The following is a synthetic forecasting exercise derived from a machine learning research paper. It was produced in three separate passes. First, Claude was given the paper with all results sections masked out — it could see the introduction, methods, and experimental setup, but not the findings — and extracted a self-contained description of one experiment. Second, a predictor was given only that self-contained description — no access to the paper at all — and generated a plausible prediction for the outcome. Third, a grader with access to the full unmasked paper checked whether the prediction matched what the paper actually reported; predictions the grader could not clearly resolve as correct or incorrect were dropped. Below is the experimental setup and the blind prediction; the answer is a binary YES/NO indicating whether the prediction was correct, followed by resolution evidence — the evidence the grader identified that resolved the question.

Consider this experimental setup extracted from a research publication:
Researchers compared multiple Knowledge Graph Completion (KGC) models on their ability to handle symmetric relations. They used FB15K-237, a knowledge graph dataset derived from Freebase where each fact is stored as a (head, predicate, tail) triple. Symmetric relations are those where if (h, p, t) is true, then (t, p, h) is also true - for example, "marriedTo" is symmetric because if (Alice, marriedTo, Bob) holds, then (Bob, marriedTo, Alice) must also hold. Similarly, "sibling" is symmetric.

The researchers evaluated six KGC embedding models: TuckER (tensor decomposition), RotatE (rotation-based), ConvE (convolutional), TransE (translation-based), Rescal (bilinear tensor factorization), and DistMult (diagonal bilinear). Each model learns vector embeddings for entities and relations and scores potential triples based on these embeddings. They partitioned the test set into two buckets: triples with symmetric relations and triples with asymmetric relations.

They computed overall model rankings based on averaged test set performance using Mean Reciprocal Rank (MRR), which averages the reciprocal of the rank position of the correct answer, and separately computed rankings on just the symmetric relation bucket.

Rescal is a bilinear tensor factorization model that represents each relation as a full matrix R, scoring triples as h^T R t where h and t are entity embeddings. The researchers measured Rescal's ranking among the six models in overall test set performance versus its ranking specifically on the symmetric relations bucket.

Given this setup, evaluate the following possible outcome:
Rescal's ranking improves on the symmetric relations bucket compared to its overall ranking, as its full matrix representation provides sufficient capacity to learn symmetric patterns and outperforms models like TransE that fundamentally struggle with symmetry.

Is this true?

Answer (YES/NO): YES